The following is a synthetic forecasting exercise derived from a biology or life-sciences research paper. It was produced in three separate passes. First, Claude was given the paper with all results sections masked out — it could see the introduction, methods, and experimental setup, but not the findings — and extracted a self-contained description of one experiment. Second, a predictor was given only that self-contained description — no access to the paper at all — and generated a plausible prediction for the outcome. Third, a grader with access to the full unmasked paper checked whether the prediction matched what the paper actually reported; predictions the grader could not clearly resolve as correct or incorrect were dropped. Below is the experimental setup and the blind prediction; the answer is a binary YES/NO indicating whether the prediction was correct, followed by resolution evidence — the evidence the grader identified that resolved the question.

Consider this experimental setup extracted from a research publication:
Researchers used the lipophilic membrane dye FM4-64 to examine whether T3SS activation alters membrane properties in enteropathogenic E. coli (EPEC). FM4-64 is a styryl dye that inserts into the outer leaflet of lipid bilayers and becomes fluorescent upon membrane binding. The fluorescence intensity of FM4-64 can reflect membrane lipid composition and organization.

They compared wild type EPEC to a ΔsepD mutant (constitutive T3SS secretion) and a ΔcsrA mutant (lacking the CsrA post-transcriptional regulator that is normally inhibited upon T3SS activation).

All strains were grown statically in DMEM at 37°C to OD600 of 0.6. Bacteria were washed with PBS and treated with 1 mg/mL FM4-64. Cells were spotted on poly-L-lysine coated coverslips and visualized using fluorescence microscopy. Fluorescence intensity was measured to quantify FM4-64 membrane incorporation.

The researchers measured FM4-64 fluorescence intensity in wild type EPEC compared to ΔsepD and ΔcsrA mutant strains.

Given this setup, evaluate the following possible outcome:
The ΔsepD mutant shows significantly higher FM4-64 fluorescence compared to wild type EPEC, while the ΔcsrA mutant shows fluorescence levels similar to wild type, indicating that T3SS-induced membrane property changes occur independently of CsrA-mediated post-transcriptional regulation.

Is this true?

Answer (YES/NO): NO